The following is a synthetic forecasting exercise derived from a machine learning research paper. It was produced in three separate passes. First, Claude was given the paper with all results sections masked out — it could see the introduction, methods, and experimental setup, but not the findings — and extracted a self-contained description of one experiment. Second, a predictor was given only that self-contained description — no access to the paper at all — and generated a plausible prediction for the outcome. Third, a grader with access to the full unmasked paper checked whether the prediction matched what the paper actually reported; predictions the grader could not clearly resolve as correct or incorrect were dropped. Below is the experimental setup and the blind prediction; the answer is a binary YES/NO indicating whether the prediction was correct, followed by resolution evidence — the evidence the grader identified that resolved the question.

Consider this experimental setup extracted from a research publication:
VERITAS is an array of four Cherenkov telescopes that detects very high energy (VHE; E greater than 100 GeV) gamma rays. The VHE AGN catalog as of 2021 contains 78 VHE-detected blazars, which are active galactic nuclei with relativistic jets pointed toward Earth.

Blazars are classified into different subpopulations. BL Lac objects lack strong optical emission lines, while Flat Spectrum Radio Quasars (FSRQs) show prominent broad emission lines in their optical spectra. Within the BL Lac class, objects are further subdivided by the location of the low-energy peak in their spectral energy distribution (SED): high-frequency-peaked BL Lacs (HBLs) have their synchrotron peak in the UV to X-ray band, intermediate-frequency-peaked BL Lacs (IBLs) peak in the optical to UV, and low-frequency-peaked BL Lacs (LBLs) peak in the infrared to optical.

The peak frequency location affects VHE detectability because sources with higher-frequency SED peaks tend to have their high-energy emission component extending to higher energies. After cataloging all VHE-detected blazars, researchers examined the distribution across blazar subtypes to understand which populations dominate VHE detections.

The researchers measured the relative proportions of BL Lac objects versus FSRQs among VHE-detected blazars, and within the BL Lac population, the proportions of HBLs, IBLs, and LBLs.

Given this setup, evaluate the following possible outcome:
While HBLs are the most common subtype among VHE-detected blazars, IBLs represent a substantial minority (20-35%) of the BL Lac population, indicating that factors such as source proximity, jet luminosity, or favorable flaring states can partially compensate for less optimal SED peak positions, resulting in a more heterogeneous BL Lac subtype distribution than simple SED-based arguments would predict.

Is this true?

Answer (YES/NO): NO